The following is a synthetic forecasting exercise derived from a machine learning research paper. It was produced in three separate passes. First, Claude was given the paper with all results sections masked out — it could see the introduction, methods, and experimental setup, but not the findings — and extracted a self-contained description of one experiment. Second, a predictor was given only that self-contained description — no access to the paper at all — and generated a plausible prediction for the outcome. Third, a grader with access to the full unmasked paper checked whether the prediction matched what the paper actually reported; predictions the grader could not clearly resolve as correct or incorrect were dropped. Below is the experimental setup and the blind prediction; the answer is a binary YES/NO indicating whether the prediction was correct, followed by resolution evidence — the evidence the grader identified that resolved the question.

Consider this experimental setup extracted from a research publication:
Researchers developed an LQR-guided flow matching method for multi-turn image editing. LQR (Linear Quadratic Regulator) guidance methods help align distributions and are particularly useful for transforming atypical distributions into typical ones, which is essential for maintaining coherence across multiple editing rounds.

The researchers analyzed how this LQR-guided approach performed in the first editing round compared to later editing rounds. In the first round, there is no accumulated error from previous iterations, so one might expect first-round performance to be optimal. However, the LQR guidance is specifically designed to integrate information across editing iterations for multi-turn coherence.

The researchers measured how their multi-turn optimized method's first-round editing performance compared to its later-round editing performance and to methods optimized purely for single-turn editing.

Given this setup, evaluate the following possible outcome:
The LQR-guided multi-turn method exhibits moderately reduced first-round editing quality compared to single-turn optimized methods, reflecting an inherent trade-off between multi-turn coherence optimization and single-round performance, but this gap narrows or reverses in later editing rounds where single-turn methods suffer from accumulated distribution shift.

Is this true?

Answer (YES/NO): YES